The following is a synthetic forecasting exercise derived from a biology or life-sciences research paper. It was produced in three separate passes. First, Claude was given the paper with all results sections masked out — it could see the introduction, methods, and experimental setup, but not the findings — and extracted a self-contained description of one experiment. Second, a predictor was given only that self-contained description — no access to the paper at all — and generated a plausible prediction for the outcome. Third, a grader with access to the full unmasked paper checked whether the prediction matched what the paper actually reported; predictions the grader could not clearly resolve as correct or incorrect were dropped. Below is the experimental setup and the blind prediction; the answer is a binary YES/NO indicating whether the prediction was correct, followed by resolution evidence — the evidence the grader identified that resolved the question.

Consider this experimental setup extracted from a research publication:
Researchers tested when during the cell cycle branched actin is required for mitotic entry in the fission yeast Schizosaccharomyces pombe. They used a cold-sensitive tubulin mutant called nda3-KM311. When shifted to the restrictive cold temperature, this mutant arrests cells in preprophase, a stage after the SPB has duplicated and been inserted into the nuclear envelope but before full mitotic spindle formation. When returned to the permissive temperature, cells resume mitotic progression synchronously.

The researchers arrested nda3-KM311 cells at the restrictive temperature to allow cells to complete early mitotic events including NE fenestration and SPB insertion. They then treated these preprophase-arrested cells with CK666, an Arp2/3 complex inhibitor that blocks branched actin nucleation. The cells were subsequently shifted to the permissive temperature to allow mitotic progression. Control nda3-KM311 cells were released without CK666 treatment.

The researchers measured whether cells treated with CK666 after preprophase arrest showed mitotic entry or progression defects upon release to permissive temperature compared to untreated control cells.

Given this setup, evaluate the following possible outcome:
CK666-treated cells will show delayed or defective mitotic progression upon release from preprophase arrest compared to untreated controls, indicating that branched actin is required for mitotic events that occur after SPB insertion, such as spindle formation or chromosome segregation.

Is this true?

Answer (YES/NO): NO